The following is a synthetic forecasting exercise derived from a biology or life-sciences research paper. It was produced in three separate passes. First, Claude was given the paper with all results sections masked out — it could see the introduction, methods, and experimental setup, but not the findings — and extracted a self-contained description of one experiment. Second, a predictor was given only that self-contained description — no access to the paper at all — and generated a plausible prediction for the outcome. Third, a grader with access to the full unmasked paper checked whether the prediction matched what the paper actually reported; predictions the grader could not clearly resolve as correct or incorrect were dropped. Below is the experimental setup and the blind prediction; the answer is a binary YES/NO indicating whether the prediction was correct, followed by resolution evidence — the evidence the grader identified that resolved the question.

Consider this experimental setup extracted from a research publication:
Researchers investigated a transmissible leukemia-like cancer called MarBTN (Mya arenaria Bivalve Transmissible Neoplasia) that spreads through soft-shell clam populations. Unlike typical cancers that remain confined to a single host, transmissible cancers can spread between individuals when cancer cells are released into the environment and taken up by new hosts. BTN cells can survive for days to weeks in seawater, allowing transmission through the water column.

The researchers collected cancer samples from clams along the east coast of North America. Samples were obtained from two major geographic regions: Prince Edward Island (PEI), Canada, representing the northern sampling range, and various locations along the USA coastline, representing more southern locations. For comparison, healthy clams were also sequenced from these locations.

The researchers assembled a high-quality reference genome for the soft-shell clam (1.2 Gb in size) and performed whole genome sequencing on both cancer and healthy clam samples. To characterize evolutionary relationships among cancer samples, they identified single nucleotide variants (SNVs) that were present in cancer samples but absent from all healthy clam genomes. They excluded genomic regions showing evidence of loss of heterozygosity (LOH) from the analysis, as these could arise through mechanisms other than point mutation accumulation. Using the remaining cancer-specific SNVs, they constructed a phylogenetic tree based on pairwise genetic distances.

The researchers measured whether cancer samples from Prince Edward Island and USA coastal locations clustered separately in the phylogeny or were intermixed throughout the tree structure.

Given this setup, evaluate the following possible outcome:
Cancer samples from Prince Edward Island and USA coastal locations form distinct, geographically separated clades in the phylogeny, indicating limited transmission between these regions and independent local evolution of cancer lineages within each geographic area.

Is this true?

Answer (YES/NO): YES